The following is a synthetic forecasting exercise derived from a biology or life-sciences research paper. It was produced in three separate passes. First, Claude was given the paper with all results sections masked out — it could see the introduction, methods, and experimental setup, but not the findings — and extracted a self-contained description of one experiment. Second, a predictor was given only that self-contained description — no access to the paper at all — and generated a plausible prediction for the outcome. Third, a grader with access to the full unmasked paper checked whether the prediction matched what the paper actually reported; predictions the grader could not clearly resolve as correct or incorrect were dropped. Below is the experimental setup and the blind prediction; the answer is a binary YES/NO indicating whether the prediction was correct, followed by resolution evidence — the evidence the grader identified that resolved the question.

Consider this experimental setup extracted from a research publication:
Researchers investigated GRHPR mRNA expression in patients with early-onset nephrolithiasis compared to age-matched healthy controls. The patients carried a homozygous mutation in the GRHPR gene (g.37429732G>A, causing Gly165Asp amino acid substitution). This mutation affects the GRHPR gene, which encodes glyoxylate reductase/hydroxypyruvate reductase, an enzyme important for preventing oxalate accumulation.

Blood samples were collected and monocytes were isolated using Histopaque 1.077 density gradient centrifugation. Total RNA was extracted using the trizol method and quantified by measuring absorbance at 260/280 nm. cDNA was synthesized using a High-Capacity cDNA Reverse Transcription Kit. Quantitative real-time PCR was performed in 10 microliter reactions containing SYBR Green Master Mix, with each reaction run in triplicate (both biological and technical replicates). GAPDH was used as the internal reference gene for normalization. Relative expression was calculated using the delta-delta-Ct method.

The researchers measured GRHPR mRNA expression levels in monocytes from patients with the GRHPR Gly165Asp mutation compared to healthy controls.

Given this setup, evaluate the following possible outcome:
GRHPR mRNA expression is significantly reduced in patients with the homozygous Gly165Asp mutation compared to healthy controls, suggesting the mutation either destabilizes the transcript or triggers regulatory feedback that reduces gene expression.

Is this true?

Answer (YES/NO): NO